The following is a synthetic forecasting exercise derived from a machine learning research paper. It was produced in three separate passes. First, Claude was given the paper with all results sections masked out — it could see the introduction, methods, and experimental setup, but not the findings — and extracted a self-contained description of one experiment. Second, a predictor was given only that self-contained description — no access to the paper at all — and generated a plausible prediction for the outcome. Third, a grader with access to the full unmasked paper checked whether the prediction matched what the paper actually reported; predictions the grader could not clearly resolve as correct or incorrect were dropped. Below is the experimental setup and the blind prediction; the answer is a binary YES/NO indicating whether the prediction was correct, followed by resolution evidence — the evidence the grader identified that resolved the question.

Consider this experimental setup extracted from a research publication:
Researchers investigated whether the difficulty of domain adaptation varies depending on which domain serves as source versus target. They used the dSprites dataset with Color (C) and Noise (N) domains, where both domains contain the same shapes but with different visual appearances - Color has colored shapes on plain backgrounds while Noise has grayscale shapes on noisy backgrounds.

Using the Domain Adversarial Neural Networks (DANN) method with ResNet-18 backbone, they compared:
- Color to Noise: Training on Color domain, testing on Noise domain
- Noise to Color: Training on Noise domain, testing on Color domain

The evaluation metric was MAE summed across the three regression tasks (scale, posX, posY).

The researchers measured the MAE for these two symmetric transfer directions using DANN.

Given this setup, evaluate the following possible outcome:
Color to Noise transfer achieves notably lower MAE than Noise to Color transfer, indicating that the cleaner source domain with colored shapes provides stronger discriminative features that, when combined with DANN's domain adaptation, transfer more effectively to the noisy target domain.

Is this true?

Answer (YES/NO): NO